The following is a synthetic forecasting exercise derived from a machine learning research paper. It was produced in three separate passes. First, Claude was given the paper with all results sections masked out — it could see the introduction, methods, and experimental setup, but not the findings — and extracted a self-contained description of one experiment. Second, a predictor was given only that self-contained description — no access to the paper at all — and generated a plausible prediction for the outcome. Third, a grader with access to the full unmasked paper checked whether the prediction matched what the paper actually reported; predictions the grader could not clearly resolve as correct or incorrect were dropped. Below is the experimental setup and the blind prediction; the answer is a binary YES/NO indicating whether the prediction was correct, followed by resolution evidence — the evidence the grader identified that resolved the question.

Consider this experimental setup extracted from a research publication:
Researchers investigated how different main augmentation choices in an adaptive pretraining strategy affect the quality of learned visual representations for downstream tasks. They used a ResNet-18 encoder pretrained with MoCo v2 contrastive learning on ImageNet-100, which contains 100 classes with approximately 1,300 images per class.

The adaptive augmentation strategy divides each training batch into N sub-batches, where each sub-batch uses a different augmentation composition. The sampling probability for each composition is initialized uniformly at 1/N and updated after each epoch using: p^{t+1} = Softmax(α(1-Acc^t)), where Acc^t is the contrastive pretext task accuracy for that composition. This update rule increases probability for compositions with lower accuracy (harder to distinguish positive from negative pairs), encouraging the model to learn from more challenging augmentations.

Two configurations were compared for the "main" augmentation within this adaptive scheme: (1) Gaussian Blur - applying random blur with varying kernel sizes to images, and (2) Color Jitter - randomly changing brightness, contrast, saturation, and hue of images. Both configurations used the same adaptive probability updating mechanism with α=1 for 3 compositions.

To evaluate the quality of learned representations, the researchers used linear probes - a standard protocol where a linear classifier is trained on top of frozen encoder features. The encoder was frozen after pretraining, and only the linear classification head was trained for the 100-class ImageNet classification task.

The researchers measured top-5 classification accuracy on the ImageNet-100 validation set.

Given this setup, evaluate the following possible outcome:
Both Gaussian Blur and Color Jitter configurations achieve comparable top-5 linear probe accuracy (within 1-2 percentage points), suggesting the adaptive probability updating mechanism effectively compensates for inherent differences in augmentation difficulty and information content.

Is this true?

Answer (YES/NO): YES